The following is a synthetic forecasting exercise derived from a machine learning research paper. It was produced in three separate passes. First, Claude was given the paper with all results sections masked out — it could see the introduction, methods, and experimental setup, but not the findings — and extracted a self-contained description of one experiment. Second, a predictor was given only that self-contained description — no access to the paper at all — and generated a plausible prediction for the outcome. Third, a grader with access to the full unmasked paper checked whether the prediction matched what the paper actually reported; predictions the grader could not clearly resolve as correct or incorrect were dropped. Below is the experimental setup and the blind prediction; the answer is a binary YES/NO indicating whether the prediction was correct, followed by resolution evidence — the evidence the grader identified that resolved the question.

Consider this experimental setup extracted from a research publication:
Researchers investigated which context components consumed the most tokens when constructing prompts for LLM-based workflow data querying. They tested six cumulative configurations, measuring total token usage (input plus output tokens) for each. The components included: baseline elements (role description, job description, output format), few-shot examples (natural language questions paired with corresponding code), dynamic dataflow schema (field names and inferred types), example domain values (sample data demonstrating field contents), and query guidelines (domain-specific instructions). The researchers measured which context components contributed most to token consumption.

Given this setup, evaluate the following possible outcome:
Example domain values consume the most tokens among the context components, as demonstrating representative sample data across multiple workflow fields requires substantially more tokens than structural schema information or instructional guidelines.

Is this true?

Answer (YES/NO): NO